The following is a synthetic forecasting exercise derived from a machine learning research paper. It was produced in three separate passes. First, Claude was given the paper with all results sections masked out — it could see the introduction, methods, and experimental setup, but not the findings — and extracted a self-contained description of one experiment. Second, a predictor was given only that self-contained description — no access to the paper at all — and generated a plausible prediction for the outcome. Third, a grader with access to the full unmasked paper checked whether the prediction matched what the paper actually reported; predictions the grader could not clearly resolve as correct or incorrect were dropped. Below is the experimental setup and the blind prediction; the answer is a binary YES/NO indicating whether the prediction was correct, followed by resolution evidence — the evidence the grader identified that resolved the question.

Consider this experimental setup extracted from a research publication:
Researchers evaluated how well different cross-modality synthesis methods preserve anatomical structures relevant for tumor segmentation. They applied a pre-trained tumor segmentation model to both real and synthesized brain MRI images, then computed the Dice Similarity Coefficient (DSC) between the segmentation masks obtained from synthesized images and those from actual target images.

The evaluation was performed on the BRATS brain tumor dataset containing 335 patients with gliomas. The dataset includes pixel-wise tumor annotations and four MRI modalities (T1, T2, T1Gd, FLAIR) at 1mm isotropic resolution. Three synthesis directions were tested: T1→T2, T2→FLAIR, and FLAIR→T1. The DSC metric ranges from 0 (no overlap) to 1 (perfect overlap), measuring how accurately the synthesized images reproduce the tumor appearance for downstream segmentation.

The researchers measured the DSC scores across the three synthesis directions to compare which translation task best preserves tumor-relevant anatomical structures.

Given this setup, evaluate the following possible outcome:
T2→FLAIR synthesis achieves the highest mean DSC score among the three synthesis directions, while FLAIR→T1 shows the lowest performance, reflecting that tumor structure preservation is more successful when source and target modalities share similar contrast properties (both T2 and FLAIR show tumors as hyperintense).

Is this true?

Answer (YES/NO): YES